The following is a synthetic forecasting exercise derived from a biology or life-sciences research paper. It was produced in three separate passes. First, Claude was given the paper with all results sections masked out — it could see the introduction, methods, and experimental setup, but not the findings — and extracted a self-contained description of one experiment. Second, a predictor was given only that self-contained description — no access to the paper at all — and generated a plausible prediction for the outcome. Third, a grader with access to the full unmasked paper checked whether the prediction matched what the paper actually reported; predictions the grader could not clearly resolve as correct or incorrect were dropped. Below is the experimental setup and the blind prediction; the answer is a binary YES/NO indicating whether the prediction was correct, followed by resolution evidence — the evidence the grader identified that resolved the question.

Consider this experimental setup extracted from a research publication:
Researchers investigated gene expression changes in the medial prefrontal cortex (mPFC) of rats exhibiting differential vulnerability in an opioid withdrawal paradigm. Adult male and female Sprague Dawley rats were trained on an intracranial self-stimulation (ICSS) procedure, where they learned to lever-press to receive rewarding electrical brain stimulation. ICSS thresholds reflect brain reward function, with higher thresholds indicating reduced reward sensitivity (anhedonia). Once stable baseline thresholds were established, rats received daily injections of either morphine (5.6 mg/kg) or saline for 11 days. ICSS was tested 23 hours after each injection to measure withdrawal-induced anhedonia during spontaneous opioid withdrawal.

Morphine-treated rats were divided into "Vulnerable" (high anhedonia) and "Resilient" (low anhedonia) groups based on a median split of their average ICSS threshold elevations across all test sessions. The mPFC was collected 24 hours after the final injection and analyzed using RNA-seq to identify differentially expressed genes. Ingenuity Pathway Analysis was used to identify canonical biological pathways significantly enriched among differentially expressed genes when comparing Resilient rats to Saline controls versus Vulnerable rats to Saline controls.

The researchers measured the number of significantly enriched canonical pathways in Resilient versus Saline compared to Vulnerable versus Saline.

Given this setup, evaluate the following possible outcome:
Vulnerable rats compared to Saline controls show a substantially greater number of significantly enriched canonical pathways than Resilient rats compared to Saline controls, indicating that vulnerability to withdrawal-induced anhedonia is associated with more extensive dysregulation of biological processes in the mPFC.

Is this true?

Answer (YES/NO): NO